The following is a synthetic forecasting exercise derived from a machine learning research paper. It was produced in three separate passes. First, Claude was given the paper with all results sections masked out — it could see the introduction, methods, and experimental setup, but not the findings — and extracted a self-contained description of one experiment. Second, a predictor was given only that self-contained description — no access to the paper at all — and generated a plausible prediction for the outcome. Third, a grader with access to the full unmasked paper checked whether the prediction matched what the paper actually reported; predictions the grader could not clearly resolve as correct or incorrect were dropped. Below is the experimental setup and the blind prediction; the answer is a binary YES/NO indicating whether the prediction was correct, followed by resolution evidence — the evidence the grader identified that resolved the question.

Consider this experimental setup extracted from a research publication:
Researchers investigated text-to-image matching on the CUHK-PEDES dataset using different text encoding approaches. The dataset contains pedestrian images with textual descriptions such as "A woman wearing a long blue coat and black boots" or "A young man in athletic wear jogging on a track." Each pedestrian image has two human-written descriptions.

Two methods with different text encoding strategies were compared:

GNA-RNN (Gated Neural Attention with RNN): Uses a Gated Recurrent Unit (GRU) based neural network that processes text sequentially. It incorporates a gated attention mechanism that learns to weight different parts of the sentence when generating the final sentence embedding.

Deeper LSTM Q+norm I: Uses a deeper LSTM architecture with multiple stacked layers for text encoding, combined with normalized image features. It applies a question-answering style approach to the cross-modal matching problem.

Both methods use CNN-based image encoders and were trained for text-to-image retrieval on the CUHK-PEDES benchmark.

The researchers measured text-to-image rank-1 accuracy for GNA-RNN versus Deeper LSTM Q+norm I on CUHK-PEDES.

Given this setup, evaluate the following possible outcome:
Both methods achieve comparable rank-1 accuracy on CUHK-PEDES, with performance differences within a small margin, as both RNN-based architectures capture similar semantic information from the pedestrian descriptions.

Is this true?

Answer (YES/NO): YES